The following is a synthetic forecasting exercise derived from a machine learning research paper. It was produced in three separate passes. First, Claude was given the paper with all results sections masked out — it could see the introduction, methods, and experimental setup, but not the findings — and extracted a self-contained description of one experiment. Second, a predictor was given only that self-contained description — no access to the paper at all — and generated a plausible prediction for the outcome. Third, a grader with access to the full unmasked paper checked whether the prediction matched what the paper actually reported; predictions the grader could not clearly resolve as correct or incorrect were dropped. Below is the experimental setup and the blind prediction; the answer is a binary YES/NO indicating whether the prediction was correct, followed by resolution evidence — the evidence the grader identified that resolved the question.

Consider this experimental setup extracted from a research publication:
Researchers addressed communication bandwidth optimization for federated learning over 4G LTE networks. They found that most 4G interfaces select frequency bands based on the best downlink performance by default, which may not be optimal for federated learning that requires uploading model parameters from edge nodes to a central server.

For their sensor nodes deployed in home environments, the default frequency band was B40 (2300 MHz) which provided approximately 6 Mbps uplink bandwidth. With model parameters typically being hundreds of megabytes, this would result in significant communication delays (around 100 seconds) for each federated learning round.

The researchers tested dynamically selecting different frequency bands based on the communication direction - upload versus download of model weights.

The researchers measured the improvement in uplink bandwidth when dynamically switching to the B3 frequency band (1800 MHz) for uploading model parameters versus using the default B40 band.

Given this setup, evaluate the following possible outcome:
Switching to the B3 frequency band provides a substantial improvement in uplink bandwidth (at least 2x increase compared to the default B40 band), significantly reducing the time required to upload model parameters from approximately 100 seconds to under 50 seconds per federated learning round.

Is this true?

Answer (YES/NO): YES